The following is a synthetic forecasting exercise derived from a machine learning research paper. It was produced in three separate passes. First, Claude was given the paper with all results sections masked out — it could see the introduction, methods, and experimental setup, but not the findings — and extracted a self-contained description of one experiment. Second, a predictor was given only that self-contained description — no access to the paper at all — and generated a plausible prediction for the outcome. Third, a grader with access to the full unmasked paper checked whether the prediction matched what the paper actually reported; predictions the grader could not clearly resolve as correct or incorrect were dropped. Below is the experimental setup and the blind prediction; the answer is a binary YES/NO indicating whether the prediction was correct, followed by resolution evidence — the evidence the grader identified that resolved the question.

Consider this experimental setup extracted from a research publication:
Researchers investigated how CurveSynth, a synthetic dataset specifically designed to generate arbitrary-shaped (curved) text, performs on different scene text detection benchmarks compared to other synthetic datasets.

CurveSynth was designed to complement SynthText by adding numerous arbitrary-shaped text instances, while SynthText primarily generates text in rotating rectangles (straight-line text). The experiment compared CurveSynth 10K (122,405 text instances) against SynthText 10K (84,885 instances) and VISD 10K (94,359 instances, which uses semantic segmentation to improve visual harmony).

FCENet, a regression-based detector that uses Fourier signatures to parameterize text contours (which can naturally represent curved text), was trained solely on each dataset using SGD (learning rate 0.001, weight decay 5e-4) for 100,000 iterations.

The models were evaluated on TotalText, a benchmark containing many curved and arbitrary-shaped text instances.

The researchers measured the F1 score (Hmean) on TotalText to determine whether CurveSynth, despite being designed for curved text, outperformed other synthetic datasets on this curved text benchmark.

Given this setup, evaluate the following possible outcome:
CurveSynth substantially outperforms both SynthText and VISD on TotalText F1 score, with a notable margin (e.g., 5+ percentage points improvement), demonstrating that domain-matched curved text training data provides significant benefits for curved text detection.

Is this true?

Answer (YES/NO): NO